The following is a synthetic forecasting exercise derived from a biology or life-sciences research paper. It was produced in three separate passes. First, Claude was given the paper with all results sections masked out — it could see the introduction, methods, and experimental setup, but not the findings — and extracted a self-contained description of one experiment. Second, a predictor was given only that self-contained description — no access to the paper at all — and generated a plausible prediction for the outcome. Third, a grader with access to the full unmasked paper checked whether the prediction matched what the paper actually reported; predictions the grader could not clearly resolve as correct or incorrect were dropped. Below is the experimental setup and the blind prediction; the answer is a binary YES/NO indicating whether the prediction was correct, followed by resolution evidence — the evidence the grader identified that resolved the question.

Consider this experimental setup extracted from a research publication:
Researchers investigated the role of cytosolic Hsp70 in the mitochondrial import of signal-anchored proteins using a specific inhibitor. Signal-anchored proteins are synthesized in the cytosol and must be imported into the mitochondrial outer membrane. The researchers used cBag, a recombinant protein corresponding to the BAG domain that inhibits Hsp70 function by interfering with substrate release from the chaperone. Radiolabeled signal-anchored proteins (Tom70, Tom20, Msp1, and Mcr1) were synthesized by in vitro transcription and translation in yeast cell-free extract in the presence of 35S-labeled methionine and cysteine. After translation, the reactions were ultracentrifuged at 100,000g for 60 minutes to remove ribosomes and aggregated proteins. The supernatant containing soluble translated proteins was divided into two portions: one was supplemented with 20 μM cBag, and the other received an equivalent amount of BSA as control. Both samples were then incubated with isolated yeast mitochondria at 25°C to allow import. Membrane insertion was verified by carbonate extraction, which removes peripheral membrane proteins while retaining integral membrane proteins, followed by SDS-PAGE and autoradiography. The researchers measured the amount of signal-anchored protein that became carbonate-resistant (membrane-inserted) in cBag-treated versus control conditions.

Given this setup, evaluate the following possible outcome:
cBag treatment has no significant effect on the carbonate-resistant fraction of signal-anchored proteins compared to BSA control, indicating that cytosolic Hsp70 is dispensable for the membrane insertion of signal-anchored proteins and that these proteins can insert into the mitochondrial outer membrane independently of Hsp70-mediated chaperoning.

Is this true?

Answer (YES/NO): NO